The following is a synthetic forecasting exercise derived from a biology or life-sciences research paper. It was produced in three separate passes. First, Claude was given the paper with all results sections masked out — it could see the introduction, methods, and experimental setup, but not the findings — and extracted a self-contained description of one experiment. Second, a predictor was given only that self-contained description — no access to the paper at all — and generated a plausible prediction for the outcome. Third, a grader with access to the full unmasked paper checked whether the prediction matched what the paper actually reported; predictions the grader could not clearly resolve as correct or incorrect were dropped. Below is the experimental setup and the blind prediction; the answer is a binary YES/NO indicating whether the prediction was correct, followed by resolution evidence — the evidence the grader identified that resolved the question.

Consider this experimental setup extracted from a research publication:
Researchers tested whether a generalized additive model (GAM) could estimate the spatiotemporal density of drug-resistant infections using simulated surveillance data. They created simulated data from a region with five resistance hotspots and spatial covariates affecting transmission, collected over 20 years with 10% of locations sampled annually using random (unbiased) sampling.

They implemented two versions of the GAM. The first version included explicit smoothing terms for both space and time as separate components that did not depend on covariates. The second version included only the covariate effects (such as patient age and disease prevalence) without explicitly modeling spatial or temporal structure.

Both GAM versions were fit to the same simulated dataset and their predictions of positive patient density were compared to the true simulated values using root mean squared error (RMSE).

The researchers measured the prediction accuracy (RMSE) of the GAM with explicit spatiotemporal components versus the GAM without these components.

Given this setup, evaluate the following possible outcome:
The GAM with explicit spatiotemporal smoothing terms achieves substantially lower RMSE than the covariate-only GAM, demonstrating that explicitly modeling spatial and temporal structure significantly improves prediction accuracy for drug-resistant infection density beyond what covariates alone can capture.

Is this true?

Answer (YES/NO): YES